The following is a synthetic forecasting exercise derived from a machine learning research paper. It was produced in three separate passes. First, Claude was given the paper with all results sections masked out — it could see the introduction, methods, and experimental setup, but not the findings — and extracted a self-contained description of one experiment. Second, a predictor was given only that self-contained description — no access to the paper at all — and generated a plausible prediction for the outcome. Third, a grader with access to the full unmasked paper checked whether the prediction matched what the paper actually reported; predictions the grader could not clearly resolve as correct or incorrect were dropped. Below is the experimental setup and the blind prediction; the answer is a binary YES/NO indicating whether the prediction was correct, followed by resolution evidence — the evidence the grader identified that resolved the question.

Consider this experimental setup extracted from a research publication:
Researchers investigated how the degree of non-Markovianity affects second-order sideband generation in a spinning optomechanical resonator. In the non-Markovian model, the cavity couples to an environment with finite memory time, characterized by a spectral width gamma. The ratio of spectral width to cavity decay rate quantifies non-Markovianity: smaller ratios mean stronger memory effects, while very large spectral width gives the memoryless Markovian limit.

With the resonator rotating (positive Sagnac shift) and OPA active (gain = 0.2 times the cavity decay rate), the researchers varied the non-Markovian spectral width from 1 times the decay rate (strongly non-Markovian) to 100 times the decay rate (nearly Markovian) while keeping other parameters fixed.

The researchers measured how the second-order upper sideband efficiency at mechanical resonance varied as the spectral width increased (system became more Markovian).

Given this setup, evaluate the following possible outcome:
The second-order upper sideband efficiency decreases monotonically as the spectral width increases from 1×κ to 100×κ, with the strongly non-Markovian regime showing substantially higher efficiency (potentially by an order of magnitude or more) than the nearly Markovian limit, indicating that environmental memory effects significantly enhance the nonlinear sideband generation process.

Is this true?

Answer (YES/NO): NO